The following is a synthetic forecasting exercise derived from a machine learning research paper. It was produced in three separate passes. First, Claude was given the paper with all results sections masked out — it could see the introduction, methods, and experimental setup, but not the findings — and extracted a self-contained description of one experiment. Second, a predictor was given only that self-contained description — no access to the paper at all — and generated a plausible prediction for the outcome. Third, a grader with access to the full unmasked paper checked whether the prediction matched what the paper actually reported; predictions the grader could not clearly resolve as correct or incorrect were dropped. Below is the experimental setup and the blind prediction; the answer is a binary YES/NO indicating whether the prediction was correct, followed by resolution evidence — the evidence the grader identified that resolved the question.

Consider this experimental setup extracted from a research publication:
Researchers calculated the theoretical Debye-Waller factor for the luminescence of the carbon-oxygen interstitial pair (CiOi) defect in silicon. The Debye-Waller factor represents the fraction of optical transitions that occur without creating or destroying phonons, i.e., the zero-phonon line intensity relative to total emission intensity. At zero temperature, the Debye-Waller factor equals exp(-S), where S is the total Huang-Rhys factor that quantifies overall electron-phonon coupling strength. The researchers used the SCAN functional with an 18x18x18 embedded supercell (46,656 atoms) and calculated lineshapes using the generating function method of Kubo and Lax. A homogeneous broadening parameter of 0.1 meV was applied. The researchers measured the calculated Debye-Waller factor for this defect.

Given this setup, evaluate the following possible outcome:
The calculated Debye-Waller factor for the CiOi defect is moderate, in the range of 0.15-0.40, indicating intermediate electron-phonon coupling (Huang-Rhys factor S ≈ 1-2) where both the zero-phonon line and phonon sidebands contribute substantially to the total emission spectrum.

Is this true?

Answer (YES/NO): YES